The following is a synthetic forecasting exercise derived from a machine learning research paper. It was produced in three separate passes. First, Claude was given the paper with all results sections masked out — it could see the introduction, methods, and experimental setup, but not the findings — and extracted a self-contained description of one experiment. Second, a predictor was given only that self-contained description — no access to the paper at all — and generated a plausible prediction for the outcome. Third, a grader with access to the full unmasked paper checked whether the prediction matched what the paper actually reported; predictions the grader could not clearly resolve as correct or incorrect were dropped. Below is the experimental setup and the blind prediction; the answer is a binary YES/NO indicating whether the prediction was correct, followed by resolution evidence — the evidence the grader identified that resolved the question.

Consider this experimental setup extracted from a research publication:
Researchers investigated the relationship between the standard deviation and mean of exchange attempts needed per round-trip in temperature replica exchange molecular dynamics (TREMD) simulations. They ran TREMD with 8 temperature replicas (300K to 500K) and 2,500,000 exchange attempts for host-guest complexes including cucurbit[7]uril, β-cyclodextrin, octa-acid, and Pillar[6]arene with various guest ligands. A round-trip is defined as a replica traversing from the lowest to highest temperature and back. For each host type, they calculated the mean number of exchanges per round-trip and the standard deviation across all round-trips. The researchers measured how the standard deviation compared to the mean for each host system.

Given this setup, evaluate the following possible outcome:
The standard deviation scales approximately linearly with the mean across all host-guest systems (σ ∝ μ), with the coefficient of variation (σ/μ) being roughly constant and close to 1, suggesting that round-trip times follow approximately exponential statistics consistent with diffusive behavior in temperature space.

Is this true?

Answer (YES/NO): YES